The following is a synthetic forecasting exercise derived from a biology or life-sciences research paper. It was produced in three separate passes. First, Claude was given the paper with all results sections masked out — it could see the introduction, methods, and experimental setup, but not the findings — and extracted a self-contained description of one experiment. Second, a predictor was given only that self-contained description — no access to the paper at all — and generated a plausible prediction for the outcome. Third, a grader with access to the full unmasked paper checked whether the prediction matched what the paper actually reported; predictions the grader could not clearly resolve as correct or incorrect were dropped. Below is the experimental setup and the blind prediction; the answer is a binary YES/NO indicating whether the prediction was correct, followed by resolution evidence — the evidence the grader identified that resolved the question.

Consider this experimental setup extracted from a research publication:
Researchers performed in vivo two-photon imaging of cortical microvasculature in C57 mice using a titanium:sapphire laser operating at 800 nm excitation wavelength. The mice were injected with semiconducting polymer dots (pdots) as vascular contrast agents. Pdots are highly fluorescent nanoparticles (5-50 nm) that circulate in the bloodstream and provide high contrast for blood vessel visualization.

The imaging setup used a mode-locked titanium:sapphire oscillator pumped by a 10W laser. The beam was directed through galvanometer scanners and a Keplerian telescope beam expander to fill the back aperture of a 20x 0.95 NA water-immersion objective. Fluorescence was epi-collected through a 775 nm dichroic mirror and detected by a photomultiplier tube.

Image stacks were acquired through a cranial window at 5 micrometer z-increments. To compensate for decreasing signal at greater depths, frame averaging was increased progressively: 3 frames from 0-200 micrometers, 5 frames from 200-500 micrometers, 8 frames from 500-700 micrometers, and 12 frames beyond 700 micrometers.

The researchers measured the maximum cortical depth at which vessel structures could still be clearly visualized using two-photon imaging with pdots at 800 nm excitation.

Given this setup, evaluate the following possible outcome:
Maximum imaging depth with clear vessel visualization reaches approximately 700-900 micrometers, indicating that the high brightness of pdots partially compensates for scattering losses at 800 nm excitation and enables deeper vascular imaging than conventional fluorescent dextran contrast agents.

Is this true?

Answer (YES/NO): NO